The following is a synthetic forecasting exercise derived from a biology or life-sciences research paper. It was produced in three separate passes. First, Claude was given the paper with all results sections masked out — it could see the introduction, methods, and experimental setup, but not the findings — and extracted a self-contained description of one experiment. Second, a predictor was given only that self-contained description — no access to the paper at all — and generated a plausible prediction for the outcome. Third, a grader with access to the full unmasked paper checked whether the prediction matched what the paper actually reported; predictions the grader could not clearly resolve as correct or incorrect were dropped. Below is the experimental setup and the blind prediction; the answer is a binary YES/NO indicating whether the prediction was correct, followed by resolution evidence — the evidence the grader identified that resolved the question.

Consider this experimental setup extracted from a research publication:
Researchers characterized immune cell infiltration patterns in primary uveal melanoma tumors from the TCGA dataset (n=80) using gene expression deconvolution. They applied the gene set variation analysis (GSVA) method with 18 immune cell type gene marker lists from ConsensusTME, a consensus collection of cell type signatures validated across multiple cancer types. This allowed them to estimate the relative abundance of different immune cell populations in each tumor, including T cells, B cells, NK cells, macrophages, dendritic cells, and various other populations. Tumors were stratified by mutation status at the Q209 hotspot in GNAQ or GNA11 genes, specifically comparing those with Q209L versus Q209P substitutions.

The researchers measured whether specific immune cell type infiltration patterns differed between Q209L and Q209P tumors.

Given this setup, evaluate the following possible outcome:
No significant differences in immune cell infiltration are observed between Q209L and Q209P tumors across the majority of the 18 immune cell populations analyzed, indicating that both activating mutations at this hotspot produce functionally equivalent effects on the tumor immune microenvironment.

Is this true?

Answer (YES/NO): NO